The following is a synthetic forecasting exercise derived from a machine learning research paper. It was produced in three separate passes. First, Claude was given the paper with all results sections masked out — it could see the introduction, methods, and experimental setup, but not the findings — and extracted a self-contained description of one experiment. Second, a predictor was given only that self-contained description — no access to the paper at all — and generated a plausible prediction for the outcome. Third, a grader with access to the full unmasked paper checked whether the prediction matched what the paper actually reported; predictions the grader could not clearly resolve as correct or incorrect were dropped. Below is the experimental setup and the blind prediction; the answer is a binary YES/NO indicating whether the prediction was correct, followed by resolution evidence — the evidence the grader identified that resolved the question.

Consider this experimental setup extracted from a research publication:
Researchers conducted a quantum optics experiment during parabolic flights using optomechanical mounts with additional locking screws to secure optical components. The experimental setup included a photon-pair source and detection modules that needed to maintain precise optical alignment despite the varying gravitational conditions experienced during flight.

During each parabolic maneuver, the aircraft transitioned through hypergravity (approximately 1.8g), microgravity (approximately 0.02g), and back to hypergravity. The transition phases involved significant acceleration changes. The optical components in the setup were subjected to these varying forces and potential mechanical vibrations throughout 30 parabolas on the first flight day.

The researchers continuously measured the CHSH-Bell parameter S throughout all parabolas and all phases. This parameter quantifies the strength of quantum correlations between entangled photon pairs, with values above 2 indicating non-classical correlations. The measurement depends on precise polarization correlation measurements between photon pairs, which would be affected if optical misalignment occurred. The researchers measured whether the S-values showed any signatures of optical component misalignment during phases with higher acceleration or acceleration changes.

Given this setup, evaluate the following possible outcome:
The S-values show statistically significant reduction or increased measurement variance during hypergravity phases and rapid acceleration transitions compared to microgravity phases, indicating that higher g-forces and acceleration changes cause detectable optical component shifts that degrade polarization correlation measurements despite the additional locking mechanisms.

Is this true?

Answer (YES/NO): NO